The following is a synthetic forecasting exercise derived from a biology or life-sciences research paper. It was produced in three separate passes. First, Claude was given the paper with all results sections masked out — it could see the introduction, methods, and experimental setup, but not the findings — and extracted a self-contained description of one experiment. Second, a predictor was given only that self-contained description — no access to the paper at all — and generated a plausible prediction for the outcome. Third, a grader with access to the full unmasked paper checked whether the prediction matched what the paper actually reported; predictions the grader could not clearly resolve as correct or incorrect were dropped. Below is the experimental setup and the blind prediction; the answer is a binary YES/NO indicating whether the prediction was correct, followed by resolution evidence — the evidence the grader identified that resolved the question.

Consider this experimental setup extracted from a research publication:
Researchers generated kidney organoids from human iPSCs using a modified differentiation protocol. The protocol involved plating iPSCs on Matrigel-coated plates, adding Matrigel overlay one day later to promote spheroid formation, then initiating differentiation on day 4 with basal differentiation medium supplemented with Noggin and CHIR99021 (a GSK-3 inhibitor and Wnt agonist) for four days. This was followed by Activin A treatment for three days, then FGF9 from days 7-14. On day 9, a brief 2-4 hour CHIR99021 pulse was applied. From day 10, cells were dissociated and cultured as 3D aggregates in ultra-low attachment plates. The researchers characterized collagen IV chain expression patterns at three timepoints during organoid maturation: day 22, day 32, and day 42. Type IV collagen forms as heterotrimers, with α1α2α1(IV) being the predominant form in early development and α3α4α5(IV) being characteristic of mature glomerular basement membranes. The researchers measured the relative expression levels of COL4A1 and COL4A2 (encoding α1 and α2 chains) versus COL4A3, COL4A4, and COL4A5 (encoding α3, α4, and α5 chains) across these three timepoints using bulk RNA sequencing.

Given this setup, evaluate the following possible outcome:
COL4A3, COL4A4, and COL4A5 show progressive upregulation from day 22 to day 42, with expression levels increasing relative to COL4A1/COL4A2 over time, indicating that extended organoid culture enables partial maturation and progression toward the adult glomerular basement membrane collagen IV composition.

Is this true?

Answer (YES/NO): YES